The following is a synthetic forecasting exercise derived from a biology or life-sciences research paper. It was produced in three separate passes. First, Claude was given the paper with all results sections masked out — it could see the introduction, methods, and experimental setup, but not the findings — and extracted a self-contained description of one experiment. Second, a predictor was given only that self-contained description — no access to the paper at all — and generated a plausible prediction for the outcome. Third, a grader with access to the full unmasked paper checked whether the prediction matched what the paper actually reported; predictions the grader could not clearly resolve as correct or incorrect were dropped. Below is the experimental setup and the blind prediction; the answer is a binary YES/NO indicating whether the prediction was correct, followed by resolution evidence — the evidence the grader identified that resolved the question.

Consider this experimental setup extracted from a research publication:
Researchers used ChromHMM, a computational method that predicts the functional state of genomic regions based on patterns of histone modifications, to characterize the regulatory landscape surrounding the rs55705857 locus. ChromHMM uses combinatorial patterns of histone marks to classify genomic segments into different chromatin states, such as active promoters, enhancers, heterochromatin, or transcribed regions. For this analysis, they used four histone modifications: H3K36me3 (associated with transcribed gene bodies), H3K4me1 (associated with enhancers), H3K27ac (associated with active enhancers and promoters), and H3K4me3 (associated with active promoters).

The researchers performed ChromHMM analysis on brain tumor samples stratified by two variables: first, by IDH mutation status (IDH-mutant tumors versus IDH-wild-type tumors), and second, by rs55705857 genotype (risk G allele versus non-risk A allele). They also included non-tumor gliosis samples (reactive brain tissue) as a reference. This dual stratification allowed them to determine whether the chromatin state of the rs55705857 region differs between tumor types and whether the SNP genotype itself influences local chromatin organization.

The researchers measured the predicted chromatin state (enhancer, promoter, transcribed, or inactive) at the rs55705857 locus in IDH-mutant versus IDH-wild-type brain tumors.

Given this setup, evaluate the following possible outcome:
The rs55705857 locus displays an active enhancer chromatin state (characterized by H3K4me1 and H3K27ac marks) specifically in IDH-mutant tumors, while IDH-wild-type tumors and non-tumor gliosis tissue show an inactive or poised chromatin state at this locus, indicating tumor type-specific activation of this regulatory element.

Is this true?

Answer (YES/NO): YES